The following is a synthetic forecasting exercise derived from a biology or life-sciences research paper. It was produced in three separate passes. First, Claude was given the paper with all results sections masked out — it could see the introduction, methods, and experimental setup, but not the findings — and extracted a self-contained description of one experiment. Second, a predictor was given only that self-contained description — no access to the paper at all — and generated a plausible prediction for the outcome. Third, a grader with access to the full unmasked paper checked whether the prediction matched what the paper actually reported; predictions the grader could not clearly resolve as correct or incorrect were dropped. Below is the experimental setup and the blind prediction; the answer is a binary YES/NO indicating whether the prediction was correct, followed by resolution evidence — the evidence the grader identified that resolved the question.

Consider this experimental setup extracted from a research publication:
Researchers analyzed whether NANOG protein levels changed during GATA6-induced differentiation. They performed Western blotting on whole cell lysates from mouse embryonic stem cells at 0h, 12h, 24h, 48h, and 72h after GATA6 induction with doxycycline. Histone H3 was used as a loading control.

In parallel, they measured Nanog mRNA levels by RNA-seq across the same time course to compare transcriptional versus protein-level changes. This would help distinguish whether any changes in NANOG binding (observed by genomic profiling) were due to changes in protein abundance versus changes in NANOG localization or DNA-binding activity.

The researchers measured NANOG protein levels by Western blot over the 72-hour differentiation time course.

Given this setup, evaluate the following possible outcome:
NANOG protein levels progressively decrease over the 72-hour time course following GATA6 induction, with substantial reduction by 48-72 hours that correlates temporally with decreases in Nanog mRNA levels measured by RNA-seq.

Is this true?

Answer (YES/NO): NO